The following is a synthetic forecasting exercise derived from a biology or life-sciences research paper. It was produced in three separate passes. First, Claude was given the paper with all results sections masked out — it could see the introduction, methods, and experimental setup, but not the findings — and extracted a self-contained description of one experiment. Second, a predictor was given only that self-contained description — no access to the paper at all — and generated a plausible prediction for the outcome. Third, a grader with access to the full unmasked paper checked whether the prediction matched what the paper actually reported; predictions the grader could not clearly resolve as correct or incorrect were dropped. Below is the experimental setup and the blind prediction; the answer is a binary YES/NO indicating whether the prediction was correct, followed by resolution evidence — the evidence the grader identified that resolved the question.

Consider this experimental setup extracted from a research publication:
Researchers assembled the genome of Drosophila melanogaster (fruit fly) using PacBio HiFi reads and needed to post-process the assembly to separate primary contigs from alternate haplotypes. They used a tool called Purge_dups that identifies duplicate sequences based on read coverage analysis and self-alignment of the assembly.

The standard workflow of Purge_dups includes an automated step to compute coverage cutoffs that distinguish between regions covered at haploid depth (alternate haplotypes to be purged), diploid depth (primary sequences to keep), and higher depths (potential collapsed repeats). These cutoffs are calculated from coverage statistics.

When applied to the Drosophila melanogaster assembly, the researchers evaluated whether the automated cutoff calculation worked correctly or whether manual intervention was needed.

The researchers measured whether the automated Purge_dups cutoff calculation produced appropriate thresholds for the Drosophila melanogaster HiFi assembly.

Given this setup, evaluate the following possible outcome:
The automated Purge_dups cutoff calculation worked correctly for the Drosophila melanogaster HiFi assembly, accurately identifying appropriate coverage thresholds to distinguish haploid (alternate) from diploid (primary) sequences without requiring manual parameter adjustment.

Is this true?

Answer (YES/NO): NO